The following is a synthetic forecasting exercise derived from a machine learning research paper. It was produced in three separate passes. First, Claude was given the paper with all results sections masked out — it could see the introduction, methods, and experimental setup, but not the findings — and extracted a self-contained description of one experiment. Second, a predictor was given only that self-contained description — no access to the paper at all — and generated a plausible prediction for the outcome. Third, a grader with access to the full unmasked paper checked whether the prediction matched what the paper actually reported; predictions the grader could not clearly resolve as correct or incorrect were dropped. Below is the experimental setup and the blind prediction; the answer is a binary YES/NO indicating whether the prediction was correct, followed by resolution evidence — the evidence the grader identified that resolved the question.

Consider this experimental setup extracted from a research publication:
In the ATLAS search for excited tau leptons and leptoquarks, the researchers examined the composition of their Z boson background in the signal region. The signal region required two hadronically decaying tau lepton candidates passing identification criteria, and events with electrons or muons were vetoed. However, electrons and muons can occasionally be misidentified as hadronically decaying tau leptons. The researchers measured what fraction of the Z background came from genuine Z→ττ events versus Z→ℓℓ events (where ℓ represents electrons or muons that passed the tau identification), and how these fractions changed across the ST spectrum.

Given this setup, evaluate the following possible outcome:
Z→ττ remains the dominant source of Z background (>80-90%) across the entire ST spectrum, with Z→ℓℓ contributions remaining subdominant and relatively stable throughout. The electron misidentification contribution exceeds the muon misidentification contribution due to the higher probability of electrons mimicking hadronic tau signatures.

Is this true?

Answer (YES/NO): NO